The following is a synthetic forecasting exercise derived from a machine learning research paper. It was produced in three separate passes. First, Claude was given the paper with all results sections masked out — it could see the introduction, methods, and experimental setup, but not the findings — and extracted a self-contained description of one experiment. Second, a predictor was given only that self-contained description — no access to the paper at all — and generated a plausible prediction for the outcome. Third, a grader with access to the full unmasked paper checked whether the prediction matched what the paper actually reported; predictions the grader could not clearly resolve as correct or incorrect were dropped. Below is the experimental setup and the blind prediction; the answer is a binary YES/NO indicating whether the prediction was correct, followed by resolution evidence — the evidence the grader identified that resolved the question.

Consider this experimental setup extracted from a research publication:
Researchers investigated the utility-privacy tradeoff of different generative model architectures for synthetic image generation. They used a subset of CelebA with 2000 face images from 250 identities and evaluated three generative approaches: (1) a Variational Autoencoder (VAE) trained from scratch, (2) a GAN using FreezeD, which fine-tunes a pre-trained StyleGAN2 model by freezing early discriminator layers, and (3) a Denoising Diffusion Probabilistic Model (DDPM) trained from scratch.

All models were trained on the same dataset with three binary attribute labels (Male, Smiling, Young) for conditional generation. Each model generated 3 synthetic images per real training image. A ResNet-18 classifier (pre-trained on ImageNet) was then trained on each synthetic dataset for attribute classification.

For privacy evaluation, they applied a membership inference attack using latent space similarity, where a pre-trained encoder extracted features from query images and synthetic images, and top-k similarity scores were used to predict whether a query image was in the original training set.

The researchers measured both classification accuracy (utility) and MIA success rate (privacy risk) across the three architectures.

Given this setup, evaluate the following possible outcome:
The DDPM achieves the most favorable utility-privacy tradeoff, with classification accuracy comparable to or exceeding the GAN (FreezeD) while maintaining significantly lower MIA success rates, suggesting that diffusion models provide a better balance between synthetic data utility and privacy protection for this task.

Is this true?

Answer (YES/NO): YES